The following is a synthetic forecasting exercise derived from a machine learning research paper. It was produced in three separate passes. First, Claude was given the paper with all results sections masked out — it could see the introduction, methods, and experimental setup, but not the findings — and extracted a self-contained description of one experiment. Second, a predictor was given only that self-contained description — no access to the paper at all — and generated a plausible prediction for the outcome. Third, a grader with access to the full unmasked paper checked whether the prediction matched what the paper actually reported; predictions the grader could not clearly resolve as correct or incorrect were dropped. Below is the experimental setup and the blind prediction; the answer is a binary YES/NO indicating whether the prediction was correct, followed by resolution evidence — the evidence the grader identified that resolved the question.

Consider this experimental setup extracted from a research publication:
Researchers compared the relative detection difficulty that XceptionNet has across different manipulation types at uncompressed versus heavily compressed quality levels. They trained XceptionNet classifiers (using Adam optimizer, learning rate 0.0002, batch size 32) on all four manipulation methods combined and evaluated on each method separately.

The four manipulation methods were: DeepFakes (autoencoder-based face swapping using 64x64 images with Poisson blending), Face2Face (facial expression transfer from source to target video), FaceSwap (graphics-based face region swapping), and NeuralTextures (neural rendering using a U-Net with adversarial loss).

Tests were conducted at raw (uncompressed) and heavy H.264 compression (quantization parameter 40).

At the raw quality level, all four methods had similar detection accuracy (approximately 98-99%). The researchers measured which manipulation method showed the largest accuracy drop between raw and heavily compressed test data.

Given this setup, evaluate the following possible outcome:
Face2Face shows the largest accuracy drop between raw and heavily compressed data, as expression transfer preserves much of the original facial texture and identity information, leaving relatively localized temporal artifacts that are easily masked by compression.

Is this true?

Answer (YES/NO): NO